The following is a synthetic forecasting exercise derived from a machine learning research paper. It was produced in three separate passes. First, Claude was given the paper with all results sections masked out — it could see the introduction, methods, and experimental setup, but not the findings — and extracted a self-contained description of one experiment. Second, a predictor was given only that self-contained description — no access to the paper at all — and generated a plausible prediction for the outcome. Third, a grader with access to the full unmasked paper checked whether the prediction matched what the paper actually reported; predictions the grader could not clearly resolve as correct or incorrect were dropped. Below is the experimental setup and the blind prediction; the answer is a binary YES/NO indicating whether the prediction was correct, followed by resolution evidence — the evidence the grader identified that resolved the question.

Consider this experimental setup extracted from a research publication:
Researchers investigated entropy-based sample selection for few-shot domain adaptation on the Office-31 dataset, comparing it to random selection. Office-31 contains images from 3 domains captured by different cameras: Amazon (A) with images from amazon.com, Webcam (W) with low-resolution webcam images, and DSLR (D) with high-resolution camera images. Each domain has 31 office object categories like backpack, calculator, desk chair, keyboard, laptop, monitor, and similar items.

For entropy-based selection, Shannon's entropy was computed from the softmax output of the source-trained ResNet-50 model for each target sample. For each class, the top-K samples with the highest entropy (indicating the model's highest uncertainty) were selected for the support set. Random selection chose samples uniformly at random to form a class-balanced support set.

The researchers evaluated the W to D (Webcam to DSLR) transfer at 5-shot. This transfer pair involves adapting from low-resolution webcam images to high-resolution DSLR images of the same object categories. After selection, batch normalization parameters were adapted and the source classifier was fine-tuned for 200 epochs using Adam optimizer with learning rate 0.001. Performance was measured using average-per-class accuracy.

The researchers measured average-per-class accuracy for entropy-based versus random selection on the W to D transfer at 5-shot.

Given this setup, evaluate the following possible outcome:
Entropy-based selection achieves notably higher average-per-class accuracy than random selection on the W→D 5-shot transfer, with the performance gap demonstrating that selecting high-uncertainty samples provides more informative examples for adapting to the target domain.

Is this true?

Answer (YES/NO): NO